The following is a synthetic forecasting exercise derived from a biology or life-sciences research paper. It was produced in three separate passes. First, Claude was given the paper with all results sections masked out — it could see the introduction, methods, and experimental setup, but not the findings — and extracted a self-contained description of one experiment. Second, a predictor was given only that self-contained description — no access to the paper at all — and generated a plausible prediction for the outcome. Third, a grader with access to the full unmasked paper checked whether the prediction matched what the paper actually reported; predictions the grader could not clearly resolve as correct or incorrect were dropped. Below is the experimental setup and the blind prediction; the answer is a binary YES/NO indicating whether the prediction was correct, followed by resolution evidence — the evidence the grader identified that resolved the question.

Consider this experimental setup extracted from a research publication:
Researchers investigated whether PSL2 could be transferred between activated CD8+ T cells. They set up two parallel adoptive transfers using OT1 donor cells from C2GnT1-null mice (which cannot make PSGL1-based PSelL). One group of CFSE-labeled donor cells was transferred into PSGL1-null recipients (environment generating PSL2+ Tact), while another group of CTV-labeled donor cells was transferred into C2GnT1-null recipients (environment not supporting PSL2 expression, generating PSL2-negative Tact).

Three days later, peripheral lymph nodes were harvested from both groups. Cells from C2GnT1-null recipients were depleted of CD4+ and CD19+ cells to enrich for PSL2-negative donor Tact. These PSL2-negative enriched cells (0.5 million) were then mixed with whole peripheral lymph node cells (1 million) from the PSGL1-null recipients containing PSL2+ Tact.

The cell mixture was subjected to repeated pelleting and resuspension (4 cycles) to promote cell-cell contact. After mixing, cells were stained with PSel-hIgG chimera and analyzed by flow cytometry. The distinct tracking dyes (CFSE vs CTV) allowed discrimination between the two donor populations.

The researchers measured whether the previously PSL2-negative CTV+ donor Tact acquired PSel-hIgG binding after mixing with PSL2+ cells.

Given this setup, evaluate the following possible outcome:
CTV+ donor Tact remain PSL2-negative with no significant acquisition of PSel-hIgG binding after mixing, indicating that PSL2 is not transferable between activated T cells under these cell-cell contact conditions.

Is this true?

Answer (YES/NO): NO